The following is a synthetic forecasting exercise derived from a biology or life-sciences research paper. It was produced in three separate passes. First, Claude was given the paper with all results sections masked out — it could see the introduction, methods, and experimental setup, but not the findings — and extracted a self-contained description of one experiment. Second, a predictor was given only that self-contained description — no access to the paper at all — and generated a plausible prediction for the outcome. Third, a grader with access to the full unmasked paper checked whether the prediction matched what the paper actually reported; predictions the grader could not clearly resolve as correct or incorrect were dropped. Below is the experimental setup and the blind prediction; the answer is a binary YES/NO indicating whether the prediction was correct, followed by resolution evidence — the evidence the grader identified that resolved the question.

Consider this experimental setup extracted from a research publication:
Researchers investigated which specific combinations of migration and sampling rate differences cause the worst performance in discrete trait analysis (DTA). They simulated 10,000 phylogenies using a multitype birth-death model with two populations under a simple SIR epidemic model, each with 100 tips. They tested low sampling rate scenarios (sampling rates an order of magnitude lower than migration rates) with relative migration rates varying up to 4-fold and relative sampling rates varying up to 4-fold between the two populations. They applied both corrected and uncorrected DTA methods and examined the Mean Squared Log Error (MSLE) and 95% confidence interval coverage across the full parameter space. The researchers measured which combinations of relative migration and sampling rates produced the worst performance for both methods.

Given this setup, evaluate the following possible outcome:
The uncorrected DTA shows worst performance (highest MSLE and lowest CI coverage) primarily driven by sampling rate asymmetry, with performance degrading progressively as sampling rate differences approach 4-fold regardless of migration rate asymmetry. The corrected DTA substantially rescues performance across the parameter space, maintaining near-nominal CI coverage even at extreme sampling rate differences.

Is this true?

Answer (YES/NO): NO